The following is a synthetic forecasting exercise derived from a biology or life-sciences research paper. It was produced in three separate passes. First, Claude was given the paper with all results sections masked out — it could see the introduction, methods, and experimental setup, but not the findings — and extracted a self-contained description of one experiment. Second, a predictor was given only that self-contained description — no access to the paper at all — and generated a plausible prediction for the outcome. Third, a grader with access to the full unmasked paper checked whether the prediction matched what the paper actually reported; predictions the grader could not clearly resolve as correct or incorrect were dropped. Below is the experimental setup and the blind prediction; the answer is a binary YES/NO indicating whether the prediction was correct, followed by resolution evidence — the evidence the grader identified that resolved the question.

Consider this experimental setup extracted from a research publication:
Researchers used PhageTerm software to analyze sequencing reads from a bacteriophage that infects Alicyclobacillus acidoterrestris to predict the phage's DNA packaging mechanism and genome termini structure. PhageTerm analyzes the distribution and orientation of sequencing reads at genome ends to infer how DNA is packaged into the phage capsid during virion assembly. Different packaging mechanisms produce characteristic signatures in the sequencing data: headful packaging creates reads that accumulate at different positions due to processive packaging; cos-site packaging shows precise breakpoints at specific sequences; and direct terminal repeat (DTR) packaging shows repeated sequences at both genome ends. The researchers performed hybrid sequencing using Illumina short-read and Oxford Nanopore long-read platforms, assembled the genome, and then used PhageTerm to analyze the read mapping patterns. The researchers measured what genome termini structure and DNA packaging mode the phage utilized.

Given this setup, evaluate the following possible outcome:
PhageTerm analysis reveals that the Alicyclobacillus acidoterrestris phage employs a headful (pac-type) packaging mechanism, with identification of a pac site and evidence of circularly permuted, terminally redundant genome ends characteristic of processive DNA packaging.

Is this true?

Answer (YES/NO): YES